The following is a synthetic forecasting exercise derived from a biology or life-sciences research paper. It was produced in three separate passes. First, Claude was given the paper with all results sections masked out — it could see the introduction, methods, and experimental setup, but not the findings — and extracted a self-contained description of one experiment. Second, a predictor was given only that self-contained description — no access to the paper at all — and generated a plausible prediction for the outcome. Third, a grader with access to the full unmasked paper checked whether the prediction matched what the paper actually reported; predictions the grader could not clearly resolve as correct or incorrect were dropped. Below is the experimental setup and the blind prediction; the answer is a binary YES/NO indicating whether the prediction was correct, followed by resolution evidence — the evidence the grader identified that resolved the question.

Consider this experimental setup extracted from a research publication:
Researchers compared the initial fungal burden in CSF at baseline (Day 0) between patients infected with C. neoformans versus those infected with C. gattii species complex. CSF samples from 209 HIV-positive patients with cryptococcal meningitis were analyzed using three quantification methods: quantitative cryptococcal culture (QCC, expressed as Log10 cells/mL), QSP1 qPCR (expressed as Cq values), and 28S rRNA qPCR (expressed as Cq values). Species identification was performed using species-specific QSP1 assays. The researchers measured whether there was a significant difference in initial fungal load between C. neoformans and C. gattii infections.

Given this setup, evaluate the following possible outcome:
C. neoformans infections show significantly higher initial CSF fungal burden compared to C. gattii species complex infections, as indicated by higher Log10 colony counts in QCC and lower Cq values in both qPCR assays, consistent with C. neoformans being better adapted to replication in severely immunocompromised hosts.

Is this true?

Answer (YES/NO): NO